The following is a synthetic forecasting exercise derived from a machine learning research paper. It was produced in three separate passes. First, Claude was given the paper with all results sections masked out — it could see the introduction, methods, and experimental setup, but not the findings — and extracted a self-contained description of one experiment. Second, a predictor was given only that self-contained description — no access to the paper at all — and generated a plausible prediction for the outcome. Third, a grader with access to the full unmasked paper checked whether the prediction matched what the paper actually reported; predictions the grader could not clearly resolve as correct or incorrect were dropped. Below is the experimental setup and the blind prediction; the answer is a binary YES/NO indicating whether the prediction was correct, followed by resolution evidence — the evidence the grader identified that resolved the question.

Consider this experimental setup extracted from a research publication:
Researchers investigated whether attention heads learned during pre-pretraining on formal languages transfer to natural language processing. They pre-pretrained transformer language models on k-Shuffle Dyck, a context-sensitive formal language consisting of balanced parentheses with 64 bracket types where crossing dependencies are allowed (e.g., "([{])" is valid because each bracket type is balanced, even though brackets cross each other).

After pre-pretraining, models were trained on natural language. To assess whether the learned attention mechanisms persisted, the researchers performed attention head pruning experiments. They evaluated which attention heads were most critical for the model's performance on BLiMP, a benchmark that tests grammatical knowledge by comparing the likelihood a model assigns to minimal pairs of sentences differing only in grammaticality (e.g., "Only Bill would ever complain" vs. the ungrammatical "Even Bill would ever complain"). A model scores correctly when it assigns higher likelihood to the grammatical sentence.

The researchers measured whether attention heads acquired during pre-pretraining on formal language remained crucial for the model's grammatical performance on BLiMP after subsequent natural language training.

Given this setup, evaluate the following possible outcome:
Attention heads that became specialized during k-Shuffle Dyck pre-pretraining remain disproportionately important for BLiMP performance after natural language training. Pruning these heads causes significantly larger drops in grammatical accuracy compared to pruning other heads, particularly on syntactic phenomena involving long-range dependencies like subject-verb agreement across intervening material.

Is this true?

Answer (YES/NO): NO